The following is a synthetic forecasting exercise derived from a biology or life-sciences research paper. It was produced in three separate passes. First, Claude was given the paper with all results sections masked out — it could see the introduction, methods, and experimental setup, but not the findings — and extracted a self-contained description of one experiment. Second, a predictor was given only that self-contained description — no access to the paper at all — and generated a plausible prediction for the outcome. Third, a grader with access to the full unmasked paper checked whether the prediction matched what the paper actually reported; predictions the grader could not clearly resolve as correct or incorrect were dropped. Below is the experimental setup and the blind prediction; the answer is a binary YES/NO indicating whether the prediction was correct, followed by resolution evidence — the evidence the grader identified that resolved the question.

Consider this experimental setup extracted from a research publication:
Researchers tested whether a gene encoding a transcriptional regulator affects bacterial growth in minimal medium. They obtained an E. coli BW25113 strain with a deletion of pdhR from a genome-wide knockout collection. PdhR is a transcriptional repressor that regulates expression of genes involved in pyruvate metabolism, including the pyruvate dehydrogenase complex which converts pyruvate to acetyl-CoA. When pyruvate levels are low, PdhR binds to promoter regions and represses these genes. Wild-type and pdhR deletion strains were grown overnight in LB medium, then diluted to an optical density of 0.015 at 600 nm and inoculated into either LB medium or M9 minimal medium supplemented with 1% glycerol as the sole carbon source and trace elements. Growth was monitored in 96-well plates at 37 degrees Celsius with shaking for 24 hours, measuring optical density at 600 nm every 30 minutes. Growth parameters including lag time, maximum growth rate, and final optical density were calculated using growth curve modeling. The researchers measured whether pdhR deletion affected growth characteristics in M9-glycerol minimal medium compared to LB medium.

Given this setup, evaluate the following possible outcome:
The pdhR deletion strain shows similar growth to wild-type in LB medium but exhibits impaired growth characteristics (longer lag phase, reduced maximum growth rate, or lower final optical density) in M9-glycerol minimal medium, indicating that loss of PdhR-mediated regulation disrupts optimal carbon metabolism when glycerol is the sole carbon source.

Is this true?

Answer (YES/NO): YES